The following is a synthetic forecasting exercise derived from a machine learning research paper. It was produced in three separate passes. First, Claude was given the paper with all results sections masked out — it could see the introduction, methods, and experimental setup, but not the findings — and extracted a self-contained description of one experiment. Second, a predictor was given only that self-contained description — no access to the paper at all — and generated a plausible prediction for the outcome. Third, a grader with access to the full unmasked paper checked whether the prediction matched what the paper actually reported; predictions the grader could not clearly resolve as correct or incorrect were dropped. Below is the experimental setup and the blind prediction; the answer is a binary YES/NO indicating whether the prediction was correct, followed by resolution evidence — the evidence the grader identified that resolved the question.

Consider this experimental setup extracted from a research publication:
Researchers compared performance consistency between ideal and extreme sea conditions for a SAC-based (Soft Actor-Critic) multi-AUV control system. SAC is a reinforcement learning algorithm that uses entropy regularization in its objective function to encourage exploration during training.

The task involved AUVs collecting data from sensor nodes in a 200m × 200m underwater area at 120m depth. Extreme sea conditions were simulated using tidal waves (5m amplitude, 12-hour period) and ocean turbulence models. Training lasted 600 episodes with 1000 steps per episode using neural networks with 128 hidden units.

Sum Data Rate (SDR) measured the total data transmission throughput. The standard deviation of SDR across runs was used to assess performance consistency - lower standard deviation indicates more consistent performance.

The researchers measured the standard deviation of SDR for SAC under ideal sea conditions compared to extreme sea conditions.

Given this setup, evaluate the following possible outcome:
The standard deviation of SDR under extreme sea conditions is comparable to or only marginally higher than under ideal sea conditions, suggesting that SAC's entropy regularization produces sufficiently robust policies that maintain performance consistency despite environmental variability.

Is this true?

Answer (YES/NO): NO